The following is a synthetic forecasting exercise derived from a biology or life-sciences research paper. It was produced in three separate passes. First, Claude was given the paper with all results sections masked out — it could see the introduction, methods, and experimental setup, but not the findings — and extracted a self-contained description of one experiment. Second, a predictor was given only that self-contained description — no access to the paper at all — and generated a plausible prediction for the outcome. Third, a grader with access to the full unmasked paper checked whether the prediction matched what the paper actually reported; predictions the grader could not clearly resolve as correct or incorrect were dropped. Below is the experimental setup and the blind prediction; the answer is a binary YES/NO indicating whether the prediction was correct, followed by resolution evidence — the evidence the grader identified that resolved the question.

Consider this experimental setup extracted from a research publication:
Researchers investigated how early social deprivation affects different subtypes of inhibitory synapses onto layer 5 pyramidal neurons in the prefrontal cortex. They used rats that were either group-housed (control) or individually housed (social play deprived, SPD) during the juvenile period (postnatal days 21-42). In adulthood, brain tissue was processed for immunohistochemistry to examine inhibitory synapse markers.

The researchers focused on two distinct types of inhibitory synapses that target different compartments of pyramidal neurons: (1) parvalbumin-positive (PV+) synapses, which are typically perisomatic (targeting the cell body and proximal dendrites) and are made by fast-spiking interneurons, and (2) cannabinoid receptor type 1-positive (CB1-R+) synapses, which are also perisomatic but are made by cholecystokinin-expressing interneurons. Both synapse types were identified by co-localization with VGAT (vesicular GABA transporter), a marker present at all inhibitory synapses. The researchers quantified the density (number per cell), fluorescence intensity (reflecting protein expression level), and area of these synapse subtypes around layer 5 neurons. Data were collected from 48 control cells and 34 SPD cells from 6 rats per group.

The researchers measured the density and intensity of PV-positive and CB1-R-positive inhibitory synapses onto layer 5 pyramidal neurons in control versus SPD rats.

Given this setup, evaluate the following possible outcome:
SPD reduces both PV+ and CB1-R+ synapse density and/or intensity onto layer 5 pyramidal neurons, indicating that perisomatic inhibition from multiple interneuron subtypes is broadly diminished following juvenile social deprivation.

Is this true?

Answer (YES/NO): YES